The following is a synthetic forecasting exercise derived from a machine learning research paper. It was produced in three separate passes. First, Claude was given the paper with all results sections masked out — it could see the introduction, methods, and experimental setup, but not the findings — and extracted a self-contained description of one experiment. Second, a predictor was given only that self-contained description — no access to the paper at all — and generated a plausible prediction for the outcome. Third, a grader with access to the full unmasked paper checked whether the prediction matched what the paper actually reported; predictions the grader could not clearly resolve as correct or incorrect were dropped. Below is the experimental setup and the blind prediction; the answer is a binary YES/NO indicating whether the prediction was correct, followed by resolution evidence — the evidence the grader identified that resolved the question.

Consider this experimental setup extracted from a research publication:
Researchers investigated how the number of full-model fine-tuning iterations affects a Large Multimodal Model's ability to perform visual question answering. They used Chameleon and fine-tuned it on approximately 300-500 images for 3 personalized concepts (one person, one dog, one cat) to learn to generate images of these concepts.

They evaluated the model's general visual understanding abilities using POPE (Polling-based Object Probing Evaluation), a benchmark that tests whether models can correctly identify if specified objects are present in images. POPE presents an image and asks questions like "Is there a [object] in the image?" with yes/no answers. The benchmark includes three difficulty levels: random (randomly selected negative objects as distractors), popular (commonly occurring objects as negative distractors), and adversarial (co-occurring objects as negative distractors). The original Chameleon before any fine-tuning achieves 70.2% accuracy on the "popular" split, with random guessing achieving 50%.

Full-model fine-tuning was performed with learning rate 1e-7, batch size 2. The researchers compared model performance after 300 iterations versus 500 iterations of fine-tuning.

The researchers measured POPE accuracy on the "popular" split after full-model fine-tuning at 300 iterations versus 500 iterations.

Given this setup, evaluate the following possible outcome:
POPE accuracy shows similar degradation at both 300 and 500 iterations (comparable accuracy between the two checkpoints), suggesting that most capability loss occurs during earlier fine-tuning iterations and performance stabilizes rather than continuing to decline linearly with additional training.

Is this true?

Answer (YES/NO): NO